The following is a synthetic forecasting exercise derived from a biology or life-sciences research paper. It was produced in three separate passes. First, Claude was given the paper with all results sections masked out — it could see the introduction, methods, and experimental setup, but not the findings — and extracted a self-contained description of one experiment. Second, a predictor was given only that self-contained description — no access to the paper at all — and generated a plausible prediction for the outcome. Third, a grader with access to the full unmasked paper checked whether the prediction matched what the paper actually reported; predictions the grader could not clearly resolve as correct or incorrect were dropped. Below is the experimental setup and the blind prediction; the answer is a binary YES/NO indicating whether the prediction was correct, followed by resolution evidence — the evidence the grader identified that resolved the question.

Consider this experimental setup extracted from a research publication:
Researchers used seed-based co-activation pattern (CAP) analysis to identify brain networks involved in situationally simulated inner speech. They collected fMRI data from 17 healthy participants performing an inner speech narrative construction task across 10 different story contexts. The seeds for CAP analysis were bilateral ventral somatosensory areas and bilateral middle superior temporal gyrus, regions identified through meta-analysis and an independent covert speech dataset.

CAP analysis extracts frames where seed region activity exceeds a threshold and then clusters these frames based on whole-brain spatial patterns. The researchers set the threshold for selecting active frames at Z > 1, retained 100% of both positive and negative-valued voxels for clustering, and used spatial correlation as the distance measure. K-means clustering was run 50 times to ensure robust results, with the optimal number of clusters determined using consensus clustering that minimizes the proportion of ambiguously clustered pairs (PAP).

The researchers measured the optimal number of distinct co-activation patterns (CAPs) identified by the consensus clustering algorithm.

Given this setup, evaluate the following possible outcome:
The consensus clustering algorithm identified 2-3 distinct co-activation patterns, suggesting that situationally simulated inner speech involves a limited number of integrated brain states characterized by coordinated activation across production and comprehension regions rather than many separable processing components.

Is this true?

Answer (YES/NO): YES